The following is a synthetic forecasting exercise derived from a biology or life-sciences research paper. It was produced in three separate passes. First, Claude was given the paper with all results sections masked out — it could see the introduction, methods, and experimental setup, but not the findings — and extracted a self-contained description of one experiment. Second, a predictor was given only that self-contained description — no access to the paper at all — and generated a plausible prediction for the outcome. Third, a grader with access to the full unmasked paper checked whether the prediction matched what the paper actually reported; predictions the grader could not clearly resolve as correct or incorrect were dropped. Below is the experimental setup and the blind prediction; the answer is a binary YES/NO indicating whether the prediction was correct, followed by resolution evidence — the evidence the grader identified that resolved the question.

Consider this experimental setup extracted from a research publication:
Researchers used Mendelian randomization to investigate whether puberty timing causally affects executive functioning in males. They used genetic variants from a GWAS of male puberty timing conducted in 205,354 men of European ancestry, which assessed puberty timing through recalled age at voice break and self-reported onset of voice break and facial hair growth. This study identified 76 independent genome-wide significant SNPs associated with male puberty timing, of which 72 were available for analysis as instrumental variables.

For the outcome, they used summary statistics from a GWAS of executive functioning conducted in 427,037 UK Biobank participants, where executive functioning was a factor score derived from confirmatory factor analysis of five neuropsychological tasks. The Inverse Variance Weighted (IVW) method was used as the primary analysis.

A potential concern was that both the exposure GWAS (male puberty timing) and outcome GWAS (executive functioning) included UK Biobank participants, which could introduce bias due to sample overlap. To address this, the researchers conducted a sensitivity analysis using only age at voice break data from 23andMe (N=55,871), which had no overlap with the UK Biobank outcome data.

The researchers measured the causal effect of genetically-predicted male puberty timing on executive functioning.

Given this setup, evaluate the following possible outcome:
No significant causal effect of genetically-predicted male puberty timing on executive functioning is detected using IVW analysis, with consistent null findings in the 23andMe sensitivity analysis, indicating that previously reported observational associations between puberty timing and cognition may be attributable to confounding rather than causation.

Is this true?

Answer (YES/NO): NO